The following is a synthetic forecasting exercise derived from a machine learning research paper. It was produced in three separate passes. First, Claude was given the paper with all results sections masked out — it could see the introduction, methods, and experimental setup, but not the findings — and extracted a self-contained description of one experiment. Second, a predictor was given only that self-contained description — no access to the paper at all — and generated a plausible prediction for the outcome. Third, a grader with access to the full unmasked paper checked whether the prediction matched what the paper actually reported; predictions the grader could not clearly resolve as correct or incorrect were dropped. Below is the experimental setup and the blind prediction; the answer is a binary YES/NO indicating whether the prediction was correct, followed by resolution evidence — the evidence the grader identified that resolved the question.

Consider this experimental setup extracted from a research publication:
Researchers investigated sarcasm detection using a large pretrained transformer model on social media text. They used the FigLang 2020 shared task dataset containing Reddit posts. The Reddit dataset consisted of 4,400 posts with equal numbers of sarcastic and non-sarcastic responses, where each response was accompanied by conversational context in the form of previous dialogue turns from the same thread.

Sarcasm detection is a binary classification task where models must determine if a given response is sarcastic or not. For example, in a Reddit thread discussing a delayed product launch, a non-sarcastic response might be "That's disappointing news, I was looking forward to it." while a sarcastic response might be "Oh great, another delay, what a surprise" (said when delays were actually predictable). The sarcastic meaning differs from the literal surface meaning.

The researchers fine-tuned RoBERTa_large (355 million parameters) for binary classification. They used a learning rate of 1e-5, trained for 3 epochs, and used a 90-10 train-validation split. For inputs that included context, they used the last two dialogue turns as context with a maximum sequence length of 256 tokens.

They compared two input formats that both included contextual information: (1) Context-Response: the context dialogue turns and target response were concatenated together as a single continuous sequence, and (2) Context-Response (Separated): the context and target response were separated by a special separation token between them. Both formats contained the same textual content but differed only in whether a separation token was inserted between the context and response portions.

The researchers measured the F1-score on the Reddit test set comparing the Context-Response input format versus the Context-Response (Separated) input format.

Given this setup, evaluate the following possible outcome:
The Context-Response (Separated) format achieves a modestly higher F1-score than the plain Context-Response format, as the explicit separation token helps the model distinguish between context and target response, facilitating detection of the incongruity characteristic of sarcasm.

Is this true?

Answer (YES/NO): YES